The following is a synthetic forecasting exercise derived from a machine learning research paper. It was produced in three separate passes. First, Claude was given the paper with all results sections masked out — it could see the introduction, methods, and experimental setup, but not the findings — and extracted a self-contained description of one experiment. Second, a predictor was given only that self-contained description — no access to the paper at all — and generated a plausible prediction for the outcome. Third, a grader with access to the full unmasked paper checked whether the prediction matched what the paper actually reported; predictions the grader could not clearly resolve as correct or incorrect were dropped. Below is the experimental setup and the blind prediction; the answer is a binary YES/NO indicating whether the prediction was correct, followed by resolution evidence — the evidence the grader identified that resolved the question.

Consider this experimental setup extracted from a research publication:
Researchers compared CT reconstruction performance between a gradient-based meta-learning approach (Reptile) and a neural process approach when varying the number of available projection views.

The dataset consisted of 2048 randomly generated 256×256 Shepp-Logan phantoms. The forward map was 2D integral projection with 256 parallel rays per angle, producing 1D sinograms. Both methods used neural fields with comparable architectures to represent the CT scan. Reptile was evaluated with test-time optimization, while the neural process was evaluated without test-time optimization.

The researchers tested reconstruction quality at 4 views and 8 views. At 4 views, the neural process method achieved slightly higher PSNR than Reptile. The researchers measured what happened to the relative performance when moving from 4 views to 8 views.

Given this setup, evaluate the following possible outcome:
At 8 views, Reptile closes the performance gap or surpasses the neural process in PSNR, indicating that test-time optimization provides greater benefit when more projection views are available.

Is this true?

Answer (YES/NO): YES